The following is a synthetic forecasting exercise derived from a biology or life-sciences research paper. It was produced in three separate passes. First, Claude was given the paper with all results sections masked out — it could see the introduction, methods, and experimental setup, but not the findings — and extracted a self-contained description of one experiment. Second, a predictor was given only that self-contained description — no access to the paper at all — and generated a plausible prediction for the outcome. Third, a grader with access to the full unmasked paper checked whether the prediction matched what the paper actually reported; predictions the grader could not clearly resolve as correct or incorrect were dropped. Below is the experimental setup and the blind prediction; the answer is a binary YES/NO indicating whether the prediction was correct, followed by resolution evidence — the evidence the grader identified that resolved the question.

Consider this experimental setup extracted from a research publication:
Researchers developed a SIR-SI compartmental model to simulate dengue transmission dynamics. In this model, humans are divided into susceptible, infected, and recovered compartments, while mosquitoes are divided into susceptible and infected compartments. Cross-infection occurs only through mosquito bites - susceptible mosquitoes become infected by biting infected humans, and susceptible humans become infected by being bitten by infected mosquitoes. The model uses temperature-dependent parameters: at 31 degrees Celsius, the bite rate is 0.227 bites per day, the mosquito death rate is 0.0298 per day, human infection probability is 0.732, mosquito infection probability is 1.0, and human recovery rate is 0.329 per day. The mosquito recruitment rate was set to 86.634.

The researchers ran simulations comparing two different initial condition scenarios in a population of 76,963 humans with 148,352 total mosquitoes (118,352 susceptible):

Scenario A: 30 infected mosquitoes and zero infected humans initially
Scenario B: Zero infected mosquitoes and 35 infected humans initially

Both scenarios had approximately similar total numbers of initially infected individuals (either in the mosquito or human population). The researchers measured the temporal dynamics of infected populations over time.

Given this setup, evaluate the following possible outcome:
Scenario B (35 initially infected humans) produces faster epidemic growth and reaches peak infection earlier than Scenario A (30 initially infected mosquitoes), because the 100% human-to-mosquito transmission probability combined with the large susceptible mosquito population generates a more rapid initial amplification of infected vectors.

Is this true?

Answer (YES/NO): NO